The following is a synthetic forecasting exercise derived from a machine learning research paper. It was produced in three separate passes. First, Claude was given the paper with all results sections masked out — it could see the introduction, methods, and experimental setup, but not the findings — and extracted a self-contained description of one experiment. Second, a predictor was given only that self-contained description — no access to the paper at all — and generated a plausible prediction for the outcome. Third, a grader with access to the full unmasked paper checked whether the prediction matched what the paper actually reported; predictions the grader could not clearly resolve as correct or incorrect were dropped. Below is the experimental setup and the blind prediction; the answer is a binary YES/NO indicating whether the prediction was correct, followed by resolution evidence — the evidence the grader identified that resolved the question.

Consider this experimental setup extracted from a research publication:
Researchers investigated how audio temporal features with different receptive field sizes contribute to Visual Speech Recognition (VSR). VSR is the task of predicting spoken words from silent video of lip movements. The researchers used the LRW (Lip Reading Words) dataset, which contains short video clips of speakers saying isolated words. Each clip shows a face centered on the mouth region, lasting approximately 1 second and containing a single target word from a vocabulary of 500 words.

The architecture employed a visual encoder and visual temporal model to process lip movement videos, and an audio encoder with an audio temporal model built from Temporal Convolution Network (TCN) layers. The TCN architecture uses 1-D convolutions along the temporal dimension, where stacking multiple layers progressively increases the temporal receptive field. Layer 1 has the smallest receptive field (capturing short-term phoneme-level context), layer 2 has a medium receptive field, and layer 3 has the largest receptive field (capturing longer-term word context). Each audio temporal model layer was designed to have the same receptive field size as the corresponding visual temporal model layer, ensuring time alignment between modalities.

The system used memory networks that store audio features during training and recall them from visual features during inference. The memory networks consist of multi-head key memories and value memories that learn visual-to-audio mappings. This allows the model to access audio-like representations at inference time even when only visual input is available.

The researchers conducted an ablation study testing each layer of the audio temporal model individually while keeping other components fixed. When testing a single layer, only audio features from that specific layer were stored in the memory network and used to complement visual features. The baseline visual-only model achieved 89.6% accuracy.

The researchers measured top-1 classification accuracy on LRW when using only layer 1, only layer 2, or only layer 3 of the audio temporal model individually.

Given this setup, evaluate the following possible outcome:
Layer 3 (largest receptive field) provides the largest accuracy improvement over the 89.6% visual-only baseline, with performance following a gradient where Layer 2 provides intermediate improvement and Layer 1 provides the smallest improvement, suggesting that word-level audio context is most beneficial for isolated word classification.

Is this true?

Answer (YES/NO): NO